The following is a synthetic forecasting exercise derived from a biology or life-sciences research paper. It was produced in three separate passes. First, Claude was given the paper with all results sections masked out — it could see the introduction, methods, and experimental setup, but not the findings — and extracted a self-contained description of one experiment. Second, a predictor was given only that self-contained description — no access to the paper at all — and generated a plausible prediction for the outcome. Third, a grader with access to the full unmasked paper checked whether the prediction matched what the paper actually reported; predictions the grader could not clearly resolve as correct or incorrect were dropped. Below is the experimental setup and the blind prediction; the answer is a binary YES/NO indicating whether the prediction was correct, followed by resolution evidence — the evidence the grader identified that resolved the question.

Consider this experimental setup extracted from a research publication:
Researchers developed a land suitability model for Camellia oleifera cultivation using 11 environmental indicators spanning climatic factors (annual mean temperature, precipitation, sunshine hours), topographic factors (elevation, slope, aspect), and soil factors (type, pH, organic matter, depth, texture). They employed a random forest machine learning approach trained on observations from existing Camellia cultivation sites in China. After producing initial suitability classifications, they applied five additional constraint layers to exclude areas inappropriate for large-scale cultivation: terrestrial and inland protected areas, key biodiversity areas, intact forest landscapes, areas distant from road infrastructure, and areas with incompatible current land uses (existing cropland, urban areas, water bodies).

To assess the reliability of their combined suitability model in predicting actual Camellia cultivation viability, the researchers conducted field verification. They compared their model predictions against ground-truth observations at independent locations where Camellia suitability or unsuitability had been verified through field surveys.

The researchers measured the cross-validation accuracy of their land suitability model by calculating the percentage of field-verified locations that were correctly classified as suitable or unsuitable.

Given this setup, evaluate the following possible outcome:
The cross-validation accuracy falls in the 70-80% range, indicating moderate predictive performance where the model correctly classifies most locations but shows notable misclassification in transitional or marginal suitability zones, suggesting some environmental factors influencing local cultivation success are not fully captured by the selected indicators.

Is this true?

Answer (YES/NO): NO